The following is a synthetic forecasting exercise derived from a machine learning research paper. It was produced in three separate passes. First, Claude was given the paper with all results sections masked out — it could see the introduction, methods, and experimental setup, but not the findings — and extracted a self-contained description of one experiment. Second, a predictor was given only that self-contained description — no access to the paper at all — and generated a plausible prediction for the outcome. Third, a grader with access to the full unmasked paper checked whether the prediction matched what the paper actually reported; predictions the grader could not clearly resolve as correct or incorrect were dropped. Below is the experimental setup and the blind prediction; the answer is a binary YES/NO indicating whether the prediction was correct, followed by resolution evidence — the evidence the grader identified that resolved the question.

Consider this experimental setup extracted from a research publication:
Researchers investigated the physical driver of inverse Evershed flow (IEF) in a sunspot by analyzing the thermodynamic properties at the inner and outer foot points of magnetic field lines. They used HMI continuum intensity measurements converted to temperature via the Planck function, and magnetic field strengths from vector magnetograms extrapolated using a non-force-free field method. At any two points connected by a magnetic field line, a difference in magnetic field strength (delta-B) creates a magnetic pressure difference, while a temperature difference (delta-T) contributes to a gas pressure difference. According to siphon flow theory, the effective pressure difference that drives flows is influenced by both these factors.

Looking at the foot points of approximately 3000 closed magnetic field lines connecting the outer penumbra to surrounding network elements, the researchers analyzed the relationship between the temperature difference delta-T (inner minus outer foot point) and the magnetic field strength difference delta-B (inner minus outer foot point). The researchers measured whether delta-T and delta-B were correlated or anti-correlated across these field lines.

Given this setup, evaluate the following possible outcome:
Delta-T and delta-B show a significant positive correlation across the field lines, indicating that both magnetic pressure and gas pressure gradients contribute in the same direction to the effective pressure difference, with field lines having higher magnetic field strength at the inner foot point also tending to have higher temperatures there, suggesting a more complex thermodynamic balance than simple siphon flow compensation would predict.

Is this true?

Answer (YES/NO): NO